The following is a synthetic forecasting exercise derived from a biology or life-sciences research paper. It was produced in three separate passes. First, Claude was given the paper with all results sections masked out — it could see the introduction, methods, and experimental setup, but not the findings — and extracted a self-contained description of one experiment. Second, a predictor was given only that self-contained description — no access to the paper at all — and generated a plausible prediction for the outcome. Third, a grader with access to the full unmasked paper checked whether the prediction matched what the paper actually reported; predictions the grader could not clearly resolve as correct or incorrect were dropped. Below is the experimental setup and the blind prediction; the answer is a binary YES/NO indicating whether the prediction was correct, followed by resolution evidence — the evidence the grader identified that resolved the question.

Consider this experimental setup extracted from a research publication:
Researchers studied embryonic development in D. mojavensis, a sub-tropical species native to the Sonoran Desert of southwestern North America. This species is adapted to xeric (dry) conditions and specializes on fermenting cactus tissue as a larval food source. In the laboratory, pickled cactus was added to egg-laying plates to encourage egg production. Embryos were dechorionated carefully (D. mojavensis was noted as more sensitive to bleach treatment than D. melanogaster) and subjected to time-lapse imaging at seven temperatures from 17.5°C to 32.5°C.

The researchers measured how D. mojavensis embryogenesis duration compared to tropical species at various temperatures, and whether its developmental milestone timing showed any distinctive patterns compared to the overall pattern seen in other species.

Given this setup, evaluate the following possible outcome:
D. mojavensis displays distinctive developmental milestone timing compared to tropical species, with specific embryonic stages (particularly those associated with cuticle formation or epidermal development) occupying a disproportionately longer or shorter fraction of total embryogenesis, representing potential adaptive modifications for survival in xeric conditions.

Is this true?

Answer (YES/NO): NO